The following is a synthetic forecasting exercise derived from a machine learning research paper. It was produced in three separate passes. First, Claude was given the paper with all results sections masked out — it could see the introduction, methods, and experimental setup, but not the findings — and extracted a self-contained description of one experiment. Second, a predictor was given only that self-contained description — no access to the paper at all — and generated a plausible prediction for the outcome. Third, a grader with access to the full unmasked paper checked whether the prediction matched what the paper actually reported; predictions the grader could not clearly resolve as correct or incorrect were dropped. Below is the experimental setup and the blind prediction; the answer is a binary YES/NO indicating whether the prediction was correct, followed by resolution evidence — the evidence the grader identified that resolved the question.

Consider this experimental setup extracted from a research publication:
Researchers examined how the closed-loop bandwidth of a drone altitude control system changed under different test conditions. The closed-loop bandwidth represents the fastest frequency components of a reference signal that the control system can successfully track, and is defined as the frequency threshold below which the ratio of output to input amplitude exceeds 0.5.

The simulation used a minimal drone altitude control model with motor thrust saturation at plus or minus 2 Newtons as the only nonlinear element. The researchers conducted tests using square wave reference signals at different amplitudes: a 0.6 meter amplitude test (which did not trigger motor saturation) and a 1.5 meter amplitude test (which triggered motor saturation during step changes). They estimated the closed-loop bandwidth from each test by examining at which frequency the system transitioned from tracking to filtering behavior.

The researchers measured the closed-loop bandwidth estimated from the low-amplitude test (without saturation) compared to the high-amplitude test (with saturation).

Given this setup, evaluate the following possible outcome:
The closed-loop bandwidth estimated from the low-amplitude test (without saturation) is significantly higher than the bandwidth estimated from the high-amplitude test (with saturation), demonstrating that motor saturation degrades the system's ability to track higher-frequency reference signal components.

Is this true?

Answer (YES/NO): YES